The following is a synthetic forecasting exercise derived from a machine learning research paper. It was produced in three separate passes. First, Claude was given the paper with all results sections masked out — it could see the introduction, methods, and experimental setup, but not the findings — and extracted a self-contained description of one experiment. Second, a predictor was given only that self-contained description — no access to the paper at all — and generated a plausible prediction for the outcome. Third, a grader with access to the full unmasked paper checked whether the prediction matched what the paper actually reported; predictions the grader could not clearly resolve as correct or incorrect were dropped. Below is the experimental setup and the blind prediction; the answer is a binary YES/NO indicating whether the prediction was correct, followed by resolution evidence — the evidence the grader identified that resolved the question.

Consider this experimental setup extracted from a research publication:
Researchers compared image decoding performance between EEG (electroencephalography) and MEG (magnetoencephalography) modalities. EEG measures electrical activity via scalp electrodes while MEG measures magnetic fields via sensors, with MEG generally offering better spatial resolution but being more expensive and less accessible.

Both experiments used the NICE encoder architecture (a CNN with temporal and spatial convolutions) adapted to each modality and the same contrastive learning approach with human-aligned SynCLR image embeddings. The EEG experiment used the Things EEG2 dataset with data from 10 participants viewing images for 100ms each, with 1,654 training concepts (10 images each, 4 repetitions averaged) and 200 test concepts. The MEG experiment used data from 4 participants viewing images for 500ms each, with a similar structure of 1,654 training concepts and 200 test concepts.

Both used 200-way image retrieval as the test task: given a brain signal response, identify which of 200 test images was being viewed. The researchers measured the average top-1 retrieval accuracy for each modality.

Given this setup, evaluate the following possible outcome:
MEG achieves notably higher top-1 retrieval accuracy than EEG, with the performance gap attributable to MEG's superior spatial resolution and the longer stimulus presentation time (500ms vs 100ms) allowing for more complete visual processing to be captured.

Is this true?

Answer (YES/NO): NO